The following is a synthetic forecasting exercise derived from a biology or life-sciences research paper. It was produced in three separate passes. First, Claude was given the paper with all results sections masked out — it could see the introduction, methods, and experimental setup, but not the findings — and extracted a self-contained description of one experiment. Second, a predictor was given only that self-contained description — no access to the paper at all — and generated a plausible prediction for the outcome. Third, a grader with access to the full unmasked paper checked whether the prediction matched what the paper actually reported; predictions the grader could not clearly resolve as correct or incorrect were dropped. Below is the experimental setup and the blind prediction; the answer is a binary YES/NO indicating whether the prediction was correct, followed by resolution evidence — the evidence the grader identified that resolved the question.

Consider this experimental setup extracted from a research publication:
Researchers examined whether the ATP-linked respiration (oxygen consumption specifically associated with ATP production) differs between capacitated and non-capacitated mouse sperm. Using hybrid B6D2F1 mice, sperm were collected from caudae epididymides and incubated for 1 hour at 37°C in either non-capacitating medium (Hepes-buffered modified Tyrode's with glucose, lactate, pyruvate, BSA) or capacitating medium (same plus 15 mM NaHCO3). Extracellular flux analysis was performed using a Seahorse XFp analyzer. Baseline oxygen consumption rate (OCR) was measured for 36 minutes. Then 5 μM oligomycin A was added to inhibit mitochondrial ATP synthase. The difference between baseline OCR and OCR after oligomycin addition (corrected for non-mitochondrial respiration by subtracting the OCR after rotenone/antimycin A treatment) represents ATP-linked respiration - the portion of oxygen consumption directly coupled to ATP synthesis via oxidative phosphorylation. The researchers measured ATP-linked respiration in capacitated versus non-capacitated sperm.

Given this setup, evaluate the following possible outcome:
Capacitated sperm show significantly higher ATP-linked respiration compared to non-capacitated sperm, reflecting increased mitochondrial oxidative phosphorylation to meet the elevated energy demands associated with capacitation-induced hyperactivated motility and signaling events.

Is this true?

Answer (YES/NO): NO